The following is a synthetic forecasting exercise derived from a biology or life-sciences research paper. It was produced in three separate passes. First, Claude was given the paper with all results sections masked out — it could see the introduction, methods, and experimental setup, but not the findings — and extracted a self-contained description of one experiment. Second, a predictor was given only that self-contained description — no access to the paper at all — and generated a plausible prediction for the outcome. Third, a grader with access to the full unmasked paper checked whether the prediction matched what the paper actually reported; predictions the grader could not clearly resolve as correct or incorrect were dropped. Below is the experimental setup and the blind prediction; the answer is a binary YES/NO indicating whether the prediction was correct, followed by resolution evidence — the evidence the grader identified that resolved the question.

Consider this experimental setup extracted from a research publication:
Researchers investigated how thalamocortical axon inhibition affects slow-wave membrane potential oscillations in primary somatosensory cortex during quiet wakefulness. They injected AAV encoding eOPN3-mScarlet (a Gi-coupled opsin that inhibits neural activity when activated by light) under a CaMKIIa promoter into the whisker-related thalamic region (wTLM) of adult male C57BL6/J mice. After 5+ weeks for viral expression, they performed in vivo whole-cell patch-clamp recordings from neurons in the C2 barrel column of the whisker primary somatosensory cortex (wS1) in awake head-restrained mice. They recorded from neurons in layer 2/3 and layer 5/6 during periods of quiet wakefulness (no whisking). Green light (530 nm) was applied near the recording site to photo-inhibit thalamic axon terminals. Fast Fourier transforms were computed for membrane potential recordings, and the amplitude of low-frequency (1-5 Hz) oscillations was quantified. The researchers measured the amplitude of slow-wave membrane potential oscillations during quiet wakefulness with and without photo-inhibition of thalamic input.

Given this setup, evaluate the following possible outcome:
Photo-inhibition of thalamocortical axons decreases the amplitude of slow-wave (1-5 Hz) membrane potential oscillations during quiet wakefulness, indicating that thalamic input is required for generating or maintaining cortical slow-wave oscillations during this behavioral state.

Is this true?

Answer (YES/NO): NO